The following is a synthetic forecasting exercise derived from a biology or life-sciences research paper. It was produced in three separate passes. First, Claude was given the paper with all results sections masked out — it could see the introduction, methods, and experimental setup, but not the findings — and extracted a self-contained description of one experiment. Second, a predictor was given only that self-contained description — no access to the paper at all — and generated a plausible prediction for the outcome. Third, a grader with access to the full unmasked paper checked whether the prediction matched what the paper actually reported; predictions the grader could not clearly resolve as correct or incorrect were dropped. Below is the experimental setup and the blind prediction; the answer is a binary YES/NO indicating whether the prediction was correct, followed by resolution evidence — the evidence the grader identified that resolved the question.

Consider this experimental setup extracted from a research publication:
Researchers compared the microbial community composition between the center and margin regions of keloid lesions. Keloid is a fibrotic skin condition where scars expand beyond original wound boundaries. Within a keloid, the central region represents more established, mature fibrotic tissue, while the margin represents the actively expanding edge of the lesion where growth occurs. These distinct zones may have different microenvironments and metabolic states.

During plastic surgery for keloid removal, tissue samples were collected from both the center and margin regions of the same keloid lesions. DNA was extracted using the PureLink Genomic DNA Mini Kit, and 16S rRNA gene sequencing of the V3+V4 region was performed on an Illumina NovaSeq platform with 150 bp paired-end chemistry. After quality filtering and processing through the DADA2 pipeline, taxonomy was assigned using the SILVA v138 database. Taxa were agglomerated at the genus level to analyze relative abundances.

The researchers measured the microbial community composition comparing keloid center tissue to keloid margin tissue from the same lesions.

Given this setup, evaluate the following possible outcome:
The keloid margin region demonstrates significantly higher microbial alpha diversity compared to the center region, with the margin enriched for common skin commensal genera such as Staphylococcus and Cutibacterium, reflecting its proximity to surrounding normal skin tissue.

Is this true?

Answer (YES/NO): NO